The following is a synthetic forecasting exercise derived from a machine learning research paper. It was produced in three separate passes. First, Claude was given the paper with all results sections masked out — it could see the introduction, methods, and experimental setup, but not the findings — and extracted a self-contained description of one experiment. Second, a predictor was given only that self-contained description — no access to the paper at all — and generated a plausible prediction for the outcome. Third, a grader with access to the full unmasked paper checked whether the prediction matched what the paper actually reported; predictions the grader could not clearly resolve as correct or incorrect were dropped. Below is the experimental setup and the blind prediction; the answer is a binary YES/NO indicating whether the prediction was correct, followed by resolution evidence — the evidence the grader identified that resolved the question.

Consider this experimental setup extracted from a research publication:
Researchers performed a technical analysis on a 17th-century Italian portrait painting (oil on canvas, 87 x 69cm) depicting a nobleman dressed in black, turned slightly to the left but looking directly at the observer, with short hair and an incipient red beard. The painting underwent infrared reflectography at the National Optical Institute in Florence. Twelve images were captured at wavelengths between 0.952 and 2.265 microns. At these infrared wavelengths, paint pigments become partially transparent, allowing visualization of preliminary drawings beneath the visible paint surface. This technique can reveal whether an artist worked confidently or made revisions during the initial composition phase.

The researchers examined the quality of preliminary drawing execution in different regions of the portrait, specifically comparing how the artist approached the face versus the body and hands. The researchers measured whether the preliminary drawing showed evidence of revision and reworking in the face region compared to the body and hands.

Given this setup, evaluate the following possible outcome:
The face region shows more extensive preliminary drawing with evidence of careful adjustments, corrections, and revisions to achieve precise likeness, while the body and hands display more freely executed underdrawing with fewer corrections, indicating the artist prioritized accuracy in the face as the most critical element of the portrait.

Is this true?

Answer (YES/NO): NO